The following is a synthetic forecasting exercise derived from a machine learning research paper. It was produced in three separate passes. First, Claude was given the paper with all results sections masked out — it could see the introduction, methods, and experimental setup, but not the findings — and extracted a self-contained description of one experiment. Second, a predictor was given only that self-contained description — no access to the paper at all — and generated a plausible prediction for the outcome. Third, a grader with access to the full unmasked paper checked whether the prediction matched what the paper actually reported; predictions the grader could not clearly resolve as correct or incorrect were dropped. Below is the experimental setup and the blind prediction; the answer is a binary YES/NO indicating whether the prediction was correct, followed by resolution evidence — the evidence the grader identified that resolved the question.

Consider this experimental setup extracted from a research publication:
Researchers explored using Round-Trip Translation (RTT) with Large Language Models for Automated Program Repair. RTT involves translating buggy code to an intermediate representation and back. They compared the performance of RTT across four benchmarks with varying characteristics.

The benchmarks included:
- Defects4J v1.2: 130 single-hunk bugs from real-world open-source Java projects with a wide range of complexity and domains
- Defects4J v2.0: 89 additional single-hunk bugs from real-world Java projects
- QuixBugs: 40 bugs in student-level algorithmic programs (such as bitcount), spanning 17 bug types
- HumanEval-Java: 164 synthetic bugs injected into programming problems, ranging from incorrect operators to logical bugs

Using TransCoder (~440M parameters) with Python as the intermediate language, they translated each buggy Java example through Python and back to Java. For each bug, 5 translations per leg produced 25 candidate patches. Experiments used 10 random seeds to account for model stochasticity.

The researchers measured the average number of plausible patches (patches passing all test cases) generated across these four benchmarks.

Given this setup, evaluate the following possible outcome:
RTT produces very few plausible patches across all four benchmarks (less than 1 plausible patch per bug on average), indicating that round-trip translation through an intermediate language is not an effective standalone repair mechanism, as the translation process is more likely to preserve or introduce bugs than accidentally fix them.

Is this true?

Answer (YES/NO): YES